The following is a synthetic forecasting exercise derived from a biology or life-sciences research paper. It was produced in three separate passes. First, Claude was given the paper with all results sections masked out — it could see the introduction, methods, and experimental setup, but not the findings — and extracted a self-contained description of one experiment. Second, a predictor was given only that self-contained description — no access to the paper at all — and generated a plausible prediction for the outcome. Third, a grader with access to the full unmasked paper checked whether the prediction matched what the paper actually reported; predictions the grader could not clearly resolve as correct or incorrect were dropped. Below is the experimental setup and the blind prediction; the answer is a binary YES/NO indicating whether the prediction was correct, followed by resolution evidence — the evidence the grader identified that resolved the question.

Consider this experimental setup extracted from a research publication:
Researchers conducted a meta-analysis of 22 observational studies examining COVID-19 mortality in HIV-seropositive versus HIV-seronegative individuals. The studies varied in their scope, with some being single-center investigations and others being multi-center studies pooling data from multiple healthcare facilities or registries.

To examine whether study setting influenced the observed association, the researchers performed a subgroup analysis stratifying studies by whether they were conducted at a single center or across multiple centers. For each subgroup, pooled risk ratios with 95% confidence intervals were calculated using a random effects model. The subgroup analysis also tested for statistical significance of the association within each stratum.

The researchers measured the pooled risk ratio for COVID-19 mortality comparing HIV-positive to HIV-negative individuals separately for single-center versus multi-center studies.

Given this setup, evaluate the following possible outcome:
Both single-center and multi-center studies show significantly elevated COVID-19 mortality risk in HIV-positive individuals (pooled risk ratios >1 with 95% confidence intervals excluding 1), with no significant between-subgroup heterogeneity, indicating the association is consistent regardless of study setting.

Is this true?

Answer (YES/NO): NO